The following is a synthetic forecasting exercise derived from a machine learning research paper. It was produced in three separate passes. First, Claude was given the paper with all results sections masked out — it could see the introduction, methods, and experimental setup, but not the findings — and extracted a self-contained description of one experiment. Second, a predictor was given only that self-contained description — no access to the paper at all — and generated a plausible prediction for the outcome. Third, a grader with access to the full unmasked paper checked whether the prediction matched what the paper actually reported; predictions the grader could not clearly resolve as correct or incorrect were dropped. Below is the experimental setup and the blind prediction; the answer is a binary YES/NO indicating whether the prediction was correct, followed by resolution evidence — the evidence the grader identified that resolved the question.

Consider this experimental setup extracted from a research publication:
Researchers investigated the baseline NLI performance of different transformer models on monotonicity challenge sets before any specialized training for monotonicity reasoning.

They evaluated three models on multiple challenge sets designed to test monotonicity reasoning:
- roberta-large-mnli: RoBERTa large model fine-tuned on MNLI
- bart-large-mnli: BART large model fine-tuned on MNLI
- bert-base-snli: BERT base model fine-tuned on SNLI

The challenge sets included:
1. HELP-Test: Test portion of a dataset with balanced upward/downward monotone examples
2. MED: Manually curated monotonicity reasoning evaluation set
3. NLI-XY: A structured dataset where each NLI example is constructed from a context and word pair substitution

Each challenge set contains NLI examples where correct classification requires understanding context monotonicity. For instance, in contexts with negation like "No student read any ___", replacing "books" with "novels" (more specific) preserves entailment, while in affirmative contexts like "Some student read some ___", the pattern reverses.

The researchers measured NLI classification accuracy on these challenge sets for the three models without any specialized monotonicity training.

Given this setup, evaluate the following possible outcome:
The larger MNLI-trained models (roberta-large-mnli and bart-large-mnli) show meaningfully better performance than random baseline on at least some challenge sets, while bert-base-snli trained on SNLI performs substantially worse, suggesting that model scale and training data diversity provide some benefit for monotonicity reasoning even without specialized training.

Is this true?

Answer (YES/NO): NO